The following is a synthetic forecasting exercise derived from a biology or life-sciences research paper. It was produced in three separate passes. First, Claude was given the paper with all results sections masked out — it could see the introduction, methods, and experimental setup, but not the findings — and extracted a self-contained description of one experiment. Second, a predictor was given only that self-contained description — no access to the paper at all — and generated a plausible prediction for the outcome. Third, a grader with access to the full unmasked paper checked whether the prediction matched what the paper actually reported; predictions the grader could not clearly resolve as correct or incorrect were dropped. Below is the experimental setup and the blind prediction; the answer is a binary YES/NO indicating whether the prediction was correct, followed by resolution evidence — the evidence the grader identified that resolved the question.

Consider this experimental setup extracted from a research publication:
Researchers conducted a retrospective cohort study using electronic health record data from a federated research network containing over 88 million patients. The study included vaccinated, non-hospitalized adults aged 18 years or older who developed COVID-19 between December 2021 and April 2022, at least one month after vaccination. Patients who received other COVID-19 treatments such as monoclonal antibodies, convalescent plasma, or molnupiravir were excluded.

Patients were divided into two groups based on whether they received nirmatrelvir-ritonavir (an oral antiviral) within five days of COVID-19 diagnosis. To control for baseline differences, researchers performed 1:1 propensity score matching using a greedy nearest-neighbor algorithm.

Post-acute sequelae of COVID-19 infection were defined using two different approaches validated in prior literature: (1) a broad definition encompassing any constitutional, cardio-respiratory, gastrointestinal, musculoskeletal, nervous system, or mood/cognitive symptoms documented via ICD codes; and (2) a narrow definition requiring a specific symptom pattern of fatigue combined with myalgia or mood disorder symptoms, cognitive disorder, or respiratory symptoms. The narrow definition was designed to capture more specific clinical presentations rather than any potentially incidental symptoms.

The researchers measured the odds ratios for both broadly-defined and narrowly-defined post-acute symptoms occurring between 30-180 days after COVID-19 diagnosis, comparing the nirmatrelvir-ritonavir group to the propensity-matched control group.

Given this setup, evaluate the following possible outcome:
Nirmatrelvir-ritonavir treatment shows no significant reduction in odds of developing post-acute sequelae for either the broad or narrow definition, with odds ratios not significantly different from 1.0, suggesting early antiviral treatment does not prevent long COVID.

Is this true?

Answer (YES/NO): NO